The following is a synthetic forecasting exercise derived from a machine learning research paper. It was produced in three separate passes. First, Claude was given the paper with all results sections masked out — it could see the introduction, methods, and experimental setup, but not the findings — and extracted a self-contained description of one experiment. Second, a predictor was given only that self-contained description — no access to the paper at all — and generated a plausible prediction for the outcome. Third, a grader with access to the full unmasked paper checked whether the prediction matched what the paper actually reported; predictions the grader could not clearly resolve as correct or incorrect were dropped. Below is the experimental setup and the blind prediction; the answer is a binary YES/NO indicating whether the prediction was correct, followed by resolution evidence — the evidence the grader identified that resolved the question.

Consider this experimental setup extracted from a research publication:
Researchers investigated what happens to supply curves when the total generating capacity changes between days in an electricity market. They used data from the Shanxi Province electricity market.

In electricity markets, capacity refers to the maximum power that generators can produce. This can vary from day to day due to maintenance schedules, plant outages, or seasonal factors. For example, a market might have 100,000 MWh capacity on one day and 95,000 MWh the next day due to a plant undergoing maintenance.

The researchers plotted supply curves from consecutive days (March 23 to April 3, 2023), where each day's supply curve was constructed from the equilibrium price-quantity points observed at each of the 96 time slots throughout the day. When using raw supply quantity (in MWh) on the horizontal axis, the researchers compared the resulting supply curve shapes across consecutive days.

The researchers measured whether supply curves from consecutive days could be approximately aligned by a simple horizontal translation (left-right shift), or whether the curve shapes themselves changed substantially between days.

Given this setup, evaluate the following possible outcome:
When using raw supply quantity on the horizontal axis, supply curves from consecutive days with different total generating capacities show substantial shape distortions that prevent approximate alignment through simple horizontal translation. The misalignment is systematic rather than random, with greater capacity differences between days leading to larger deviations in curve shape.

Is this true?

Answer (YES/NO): NO